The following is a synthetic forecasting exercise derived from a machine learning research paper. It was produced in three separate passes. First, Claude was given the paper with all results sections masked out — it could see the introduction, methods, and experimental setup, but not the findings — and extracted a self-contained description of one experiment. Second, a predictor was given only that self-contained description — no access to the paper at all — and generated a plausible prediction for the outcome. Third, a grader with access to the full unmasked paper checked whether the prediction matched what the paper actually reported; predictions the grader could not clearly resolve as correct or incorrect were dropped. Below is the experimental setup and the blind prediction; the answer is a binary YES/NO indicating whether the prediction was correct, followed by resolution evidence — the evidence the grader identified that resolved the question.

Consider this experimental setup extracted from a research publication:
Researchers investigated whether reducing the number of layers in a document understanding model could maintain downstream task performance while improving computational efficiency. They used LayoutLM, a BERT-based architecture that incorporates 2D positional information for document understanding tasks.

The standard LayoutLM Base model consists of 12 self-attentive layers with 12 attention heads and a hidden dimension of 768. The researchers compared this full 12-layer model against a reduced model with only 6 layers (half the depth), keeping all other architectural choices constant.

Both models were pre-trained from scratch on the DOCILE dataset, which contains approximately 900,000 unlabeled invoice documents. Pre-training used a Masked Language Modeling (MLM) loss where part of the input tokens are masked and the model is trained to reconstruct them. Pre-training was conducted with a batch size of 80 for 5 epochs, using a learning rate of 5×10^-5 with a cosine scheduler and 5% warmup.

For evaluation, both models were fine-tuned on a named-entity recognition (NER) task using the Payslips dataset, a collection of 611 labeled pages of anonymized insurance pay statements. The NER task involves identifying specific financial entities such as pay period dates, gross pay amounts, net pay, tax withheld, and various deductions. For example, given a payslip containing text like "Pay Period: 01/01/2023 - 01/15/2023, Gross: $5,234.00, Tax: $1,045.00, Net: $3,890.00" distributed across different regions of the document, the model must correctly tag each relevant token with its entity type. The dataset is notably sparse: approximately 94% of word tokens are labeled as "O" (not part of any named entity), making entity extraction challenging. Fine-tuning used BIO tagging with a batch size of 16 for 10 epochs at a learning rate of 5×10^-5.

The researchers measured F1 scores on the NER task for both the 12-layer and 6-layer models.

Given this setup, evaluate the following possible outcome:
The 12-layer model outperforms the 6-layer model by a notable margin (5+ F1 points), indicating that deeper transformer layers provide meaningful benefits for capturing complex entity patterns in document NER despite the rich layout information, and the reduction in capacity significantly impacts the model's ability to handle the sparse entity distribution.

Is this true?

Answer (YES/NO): NO